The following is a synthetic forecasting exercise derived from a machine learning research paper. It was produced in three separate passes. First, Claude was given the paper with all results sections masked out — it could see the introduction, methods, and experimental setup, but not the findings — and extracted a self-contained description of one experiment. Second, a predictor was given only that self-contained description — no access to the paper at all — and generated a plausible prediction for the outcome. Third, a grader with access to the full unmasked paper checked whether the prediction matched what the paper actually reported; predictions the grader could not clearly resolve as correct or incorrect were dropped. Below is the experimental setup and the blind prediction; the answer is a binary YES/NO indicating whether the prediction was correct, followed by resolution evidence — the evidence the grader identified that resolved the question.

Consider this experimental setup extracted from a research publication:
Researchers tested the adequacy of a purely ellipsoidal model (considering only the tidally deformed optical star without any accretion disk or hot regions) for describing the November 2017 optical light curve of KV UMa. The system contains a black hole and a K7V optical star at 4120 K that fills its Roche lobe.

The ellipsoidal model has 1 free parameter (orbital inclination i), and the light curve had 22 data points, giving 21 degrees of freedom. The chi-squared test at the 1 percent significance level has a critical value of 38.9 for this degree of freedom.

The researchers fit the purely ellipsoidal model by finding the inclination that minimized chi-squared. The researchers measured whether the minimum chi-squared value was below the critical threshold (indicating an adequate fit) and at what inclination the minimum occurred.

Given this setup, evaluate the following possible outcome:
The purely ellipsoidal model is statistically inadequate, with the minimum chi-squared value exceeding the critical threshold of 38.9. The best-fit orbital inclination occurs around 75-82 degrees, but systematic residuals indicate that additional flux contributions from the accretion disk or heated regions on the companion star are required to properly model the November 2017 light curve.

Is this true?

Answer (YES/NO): NO